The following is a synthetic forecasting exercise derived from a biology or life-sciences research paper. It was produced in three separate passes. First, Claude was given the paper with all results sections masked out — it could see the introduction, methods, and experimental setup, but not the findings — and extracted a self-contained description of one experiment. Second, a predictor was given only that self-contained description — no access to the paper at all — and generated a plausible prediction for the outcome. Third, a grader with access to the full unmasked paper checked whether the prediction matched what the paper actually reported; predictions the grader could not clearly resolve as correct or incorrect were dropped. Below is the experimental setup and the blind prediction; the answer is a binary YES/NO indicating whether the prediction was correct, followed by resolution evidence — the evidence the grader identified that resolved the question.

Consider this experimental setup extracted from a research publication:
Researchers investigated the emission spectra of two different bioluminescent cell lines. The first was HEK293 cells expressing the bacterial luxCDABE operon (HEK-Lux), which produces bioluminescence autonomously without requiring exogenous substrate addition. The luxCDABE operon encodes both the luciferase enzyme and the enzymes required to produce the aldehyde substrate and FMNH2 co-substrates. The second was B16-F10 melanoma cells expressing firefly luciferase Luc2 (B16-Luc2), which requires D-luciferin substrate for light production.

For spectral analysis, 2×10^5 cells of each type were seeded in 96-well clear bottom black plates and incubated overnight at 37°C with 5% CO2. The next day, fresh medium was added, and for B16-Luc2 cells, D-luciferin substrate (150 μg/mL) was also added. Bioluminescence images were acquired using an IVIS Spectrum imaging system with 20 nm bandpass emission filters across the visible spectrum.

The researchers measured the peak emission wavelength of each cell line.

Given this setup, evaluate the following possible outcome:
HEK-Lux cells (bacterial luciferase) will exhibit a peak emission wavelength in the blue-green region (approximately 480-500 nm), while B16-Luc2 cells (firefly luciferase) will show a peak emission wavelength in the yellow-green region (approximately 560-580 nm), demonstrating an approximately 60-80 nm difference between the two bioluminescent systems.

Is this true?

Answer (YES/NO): NO